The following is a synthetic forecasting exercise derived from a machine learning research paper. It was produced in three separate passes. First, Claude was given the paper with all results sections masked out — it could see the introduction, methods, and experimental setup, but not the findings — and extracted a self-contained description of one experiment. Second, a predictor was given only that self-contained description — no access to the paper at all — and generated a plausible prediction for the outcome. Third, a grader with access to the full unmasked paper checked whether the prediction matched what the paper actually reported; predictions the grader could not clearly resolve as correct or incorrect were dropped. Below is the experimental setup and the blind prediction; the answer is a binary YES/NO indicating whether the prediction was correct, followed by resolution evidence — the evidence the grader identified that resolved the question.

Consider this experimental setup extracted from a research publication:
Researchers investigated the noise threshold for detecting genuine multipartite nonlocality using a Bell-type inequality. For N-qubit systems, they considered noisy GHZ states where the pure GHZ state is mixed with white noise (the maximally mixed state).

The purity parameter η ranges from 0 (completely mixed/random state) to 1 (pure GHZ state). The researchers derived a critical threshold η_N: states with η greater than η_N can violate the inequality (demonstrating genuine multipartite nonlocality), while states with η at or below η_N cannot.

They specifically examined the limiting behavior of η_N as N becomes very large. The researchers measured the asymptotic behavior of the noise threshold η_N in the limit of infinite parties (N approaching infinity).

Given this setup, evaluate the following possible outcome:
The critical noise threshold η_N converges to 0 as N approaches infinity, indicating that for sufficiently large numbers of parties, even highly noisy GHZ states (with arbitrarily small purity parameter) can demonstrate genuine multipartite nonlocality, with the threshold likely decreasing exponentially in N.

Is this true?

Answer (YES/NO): NO